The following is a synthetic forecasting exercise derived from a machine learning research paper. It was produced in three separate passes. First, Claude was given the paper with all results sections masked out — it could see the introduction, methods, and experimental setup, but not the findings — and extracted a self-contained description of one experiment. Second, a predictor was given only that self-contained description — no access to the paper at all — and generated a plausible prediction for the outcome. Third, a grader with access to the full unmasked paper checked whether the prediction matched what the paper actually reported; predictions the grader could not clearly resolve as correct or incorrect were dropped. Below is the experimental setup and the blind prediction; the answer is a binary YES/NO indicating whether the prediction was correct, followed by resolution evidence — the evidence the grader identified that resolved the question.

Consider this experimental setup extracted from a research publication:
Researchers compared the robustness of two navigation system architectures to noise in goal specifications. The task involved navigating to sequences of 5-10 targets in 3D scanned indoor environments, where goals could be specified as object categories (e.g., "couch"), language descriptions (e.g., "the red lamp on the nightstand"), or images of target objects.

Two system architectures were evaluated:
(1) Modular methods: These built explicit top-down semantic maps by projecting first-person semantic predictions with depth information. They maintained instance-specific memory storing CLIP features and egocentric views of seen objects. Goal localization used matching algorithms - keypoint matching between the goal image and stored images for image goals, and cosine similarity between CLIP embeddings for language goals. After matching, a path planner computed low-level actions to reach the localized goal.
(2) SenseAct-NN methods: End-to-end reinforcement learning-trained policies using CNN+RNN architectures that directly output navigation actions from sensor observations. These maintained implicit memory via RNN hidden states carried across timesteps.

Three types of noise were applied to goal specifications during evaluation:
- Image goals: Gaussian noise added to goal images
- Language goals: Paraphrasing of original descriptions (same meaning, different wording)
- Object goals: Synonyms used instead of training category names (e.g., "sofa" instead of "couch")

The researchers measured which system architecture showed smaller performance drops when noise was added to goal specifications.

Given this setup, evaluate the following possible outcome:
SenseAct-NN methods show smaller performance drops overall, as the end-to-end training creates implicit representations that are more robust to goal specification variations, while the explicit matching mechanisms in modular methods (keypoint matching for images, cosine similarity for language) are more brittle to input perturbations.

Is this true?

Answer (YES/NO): YES